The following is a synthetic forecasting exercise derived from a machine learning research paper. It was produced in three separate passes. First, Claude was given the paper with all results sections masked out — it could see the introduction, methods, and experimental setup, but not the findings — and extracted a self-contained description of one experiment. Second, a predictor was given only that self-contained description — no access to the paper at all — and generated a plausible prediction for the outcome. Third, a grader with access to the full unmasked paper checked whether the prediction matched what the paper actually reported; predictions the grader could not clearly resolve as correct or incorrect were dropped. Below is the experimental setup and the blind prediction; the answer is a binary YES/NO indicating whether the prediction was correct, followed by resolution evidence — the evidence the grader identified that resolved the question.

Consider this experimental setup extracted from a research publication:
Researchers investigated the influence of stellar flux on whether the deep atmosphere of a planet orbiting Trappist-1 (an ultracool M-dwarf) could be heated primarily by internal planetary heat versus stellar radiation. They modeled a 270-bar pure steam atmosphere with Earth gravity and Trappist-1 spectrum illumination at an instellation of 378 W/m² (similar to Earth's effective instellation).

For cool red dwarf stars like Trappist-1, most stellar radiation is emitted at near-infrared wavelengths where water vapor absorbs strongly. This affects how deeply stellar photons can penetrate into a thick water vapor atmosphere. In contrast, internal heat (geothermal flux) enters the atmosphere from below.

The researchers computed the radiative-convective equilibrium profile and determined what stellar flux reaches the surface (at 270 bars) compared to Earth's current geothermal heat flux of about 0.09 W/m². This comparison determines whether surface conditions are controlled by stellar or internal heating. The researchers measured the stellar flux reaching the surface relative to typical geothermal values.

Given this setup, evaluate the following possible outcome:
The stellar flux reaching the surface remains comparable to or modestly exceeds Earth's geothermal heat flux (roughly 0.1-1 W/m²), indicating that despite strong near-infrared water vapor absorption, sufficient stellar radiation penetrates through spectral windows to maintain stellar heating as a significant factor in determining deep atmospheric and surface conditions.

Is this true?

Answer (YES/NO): NO